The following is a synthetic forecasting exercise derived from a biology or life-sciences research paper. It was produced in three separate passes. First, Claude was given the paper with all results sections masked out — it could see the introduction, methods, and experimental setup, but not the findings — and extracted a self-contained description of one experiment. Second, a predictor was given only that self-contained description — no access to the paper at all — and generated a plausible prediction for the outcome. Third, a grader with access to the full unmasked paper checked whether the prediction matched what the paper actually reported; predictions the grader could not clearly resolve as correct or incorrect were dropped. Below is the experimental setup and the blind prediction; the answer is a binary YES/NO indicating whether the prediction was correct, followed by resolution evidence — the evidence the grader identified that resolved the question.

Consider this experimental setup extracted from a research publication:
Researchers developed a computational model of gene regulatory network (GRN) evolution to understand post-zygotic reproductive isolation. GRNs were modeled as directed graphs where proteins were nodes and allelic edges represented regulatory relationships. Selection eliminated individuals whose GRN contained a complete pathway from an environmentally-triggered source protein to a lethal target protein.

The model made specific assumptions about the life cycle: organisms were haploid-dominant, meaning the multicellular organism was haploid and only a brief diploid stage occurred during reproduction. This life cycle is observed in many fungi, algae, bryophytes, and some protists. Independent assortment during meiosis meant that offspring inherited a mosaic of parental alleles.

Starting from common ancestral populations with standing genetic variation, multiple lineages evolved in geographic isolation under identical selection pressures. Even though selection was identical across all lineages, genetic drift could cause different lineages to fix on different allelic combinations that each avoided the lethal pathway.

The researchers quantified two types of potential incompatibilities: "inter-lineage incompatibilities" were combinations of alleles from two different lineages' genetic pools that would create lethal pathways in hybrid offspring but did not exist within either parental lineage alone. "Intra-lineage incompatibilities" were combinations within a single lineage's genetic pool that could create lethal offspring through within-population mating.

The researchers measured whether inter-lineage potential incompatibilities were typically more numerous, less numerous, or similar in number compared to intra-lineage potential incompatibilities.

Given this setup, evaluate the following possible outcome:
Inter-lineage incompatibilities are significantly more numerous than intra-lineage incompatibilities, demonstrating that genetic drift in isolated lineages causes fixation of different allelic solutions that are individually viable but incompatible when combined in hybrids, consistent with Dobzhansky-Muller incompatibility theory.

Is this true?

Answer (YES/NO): YES